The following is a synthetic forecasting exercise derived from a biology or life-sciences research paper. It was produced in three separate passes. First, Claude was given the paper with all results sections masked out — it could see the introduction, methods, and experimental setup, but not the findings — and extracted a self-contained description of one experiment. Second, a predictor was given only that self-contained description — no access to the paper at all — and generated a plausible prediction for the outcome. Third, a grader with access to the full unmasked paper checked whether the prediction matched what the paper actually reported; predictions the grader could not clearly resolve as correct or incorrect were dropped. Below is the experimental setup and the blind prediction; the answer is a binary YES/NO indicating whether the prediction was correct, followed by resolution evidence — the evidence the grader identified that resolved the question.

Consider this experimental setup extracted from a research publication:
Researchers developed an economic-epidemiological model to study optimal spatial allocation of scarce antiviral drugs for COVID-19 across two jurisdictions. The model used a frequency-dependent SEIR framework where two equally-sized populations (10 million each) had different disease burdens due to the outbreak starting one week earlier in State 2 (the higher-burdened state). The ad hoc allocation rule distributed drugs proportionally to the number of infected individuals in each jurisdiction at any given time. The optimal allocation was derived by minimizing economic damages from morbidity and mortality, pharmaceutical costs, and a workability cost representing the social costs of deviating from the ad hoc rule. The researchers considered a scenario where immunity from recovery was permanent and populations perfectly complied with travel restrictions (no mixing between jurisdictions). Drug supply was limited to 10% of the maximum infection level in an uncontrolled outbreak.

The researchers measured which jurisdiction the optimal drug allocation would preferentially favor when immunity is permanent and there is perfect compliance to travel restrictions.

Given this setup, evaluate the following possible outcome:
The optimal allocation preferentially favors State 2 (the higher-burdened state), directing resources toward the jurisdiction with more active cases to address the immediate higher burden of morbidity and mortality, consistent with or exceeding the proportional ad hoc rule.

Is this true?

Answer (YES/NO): NO